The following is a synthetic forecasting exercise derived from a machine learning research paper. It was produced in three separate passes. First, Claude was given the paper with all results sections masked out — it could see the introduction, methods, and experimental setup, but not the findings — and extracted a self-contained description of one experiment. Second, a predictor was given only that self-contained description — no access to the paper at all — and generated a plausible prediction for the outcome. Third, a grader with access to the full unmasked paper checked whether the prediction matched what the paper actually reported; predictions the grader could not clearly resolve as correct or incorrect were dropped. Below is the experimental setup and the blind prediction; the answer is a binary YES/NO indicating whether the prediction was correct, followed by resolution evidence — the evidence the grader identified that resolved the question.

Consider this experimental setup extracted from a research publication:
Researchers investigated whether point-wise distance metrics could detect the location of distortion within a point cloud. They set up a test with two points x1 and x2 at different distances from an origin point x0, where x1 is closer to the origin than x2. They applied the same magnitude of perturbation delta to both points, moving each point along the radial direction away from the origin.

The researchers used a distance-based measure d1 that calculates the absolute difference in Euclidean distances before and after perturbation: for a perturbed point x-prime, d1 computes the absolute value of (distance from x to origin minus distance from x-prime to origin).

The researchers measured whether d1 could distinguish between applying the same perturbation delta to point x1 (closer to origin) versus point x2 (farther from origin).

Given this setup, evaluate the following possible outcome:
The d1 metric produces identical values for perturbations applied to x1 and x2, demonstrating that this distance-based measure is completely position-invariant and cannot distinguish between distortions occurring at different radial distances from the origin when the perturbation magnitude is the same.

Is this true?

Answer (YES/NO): YES